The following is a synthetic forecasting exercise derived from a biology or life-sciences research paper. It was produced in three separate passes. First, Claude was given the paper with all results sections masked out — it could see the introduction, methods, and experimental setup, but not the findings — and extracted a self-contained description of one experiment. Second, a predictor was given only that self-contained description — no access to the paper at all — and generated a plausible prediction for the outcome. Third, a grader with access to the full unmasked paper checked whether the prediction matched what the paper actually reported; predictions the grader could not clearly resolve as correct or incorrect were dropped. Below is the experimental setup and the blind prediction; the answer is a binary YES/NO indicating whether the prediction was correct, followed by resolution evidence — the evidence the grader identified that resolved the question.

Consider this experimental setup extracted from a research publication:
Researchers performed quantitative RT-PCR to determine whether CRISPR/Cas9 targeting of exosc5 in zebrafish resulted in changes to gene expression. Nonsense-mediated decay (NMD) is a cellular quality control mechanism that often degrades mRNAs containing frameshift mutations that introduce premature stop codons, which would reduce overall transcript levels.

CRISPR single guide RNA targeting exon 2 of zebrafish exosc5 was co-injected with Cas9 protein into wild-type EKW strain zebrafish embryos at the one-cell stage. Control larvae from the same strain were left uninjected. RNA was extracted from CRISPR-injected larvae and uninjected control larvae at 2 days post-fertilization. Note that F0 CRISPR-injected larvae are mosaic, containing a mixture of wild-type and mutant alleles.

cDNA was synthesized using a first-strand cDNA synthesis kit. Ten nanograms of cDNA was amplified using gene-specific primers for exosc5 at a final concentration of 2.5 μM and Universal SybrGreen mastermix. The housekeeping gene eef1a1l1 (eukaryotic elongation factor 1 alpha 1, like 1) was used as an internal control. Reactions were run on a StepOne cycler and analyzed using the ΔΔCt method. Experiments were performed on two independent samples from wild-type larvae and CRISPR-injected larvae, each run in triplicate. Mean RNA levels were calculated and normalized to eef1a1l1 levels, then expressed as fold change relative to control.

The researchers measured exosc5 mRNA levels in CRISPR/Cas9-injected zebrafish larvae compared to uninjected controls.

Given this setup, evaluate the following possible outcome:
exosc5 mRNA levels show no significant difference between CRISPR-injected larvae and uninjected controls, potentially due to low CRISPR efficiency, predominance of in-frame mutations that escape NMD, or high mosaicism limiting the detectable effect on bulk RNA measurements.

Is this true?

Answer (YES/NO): NO